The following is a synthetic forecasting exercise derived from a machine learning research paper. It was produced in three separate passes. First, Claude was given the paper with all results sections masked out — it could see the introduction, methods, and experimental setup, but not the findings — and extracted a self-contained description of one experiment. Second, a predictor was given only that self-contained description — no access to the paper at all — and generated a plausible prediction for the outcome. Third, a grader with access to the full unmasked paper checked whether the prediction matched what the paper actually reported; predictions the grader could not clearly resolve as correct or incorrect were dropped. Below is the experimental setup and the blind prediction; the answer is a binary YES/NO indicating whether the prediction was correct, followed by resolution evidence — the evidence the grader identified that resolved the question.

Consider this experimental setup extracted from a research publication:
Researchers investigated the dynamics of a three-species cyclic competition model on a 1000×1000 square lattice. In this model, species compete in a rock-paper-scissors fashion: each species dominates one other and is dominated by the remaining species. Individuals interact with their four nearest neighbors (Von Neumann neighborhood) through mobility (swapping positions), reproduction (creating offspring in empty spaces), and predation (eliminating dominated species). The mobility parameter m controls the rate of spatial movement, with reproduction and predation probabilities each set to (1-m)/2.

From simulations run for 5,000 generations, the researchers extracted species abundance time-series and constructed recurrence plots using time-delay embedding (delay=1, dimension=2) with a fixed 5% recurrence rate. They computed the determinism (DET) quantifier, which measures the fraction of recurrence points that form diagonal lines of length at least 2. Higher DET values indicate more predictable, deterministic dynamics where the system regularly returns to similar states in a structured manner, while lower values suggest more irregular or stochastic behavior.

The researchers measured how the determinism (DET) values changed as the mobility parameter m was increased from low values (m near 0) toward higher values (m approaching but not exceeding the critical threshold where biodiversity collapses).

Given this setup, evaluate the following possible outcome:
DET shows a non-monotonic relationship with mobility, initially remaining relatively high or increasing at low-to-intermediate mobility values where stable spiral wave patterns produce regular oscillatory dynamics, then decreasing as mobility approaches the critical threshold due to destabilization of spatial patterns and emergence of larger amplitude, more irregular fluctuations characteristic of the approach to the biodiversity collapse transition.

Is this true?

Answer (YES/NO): NO